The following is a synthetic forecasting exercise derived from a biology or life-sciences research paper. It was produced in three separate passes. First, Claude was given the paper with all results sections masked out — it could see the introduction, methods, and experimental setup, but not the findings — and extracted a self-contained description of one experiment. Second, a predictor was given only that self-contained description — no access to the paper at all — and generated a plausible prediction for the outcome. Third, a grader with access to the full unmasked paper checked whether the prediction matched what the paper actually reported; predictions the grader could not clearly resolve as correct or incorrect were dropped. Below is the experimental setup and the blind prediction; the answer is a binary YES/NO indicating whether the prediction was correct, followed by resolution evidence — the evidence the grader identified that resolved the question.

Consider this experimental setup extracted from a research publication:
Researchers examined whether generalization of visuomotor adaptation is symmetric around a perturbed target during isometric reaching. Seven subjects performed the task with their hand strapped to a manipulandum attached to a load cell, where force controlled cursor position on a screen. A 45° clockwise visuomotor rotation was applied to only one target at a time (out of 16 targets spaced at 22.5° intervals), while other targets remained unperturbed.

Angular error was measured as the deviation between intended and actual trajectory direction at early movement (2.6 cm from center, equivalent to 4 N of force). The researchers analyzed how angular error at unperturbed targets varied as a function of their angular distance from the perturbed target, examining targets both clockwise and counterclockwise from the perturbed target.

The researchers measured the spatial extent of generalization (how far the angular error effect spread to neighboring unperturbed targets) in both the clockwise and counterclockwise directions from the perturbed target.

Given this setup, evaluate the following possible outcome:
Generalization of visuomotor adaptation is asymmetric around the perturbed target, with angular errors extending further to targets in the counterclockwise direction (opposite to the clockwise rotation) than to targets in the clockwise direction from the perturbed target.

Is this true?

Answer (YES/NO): NO